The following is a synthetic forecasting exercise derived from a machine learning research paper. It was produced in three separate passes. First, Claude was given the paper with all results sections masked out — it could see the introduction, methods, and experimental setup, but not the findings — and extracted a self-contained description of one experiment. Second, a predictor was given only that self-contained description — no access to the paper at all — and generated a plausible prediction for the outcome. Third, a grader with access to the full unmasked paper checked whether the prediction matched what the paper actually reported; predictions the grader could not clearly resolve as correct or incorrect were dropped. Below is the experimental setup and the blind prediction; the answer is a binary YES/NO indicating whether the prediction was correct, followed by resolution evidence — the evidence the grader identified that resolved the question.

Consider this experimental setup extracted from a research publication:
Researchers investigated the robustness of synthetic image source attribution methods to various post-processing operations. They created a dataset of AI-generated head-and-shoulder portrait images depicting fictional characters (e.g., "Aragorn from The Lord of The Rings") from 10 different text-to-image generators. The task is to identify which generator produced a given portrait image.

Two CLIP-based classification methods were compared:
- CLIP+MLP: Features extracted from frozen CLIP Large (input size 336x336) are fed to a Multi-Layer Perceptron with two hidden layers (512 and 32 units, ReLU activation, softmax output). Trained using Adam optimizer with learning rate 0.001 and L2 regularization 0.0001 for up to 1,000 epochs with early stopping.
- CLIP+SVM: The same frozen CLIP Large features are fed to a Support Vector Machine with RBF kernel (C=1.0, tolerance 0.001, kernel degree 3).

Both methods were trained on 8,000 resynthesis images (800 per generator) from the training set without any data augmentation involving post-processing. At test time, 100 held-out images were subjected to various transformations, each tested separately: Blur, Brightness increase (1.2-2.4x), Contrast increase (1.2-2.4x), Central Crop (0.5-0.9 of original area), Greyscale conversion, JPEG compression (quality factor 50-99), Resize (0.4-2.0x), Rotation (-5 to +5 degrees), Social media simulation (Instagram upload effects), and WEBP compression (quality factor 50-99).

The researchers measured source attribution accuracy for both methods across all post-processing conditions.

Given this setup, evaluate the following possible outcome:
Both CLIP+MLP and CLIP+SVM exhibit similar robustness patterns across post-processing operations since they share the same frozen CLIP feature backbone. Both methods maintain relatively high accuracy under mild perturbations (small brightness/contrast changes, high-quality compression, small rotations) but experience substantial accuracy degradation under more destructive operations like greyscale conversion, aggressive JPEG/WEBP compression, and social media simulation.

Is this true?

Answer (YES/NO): NO